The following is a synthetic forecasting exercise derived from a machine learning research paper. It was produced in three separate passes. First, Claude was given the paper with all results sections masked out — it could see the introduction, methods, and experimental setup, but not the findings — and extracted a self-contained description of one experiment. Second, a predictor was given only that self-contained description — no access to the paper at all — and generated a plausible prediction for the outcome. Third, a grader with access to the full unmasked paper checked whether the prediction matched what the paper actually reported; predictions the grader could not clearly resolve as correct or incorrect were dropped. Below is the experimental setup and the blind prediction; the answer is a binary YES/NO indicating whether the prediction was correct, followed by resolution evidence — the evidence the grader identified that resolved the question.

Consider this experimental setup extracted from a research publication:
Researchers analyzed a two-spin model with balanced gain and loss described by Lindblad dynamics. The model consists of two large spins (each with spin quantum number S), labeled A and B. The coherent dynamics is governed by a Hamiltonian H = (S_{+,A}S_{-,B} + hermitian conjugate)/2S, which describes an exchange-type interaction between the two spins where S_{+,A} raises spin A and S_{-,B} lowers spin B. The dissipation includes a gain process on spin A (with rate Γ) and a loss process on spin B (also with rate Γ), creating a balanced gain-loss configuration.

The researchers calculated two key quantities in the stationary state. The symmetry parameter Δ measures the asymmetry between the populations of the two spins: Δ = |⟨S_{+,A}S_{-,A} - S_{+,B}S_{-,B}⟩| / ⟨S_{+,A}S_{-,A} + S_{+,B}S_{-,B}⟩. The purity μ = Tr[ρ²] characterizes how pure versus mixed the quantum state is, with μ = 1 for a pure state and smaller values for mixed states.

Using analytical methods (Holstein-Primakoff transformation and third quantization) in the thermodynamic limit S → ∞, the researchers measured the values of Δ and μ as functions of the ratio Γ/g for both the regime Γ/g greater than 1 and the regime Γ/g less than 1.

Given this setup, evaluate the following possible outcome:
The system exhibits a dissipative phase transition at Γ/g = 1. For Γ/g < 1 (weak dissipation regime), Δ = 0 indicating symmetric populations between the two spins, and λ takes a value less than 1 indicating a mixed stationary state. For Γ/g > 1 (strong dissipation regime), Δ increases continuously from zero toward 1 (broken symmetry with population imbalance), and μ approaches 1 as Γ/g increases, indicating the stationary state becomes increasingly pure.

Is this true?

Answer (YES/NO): YES